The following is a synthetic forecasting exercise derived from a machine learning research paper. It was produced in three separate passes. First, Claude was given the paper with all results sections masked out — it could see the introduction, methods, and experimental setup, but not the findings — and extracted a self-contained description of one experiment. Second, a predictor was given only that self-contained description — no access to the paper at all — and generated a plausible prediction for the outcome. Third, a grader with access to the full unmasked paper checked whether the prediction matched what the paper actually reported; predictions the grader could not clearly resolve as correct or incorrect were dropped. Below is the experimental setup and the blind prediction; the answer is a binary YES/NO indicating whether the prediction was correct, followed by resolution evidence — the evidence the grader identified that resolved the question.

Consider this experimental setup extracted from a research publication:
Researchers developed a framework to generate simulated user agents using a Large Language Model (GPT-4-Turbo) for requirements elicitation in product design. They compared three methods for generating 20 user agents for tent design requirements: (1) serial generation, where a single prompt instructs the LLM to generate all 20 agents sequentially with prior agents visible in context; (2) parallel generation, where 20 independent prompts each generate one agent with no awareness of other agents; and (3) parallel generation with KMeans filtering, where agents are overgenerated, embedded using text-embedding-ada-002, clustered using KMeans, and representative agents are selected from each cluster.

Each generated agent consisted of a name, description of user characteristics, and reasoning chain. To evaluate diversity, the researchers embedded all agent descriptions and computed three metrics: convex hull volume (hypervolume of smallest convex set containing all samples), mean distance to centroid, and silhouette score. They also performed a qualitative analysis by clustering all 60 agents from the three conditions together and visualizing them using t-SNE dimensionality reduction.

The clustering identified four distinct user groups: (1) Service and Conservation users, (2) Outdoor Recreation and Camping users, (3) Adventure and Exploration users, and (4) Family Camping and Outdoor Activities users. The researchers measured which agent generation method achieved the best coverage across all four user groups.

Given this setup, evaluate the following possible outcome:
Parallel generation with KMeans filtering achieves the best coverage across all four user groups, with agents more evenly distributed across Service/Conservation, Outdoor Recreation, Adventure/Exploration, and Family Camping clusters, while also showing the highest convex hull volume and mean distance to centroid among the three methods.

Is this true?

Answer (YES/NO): NO